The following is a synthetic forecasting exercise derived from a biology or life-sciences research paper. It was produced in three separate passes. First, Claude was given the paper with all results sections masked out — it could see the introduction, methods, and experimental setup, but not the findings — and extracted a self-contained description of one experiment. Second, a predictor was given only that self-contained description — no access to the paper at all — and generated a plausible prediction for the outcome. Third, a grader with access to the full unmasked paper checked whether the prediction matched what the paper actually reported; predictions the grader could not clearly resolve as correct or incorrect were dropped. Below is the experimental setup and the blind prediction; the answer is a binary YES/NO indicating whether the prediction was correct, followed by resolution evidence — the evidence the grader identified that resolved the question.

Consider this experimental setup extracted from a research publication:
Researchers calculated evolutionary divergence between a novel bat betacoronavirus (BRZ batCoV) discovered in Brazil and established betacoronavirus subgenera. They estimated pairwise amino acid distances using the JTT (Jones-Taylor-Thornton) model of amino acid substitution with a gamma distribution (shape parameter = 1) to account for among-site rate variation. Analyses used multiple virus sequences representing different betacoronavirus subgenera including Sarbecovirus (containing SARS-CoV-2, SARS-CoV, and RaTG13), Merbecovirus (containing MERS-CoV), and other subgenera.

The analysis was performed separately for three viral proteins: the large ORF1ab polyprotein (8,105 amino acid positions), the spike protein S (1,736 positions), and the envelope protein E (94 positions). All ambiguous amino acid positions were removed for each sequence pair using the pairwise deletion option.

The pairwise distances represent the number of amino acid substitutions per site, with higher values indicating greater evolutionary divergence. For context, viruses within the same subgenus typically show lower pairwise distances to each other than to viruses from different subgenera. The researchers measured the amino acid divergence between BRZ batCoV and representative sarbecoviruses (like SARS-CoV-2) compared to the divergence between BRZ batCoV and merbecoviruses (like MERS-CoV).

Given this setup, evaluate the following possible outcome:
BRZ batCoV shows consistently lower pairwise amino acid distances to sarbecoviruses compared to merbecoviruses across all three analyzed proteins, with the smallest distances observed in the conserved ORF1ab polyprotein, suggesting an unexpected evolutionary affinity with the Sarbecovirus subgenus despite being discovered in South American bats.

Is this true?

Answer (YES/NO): NO